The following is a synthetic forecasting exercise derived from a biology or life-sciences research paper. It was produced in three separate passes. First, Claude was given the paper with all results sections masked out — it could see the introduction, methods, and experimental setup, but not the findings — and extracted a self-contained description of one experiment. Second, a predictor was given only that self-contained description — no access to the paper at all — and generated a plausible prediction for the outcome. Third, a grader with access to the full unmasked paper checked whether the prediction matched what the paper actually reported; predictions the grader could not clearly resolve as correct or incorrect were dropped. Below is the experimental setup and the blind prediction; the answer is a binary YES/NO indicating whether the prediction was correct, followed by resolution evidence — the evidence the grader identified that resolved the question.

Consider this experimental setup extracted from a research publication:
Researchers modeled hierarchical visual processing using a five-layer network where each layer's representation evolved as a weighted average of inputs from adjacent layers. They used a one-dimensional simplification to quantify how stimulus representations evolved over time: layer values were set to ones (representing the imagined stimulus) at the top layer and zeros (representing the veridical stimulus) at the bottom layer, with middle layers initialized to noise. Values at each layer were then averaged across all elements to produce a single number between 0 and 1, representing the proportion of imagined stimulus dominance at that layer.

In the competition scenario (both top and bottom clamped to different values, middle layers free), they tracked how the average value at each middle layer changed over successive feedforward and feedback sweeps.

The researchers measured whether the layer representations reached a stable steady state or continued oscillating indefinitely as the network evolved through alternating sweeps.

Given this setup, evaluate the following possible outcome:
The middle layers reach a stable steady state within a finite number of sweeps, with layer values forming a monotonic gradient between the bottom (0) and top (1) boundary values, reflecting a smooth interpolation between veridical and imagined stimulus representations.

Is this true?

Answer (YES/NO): YES